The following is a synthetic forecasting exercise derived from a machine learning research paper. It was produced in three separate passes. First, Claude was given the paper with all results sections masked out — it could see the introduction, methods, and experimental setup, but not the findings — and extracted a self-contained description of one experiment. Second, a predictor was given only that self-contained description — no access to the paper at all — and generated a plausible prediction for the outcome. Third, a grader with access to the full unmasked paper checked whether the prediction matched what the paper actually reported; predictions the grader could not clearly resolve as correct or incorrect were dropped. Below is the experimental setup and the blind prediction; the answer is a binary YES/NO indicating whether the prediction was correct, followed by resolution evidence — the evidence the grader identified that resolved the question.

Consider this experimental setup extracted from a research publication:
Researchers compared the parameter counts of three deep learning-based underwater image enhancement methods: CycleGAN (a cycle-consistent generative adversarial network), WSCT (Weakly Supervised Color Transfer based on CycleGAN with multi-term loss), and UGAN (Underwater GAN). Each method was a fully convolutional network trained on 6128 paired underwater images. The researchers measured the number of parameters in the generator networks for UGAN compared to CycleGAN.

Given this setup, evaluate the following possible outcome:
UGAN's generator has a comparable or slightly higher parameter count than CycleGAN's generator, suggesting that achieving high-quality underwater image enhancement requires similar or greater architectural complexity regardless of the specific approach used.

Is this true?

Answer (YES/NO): NO